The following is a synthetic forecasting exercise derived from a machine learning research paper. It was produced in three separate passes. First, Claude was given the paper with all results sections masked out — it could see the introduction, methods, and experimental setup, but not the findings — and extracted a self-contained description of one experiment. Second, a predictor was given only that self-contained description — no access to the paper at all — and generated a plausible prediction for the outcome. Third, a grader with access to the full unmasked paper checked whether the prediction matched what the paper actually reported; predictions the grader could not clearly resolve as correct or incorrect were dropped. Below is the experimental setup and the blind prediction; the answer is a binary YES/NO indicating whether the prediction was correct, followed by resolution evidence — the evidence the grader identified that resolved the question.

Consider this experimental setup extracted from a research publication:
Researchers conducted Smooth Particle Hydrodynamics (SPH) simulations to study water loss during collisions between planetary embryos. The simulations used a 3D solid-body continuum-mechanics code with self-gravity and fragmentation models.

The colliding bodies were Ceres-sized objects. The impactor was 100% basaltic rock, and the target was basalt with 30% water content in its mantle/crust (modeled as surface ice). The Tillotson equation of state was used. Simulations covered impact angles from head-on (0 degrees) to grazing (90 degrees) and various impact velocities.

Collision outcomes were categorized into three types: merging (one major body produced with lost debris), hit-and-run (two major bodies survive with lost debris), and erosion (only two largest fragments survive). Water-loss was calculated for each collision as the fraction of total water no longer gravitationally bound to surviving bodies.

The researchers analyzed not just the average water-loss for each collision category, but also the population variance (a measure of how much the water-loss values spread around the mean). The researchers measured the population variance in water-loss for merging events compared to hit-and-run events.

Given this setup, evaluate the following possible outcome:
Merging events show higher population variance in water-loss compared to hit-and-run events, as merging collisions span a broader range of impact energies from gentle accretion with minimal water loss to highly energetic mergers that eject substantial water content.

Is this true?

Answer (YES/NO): YES